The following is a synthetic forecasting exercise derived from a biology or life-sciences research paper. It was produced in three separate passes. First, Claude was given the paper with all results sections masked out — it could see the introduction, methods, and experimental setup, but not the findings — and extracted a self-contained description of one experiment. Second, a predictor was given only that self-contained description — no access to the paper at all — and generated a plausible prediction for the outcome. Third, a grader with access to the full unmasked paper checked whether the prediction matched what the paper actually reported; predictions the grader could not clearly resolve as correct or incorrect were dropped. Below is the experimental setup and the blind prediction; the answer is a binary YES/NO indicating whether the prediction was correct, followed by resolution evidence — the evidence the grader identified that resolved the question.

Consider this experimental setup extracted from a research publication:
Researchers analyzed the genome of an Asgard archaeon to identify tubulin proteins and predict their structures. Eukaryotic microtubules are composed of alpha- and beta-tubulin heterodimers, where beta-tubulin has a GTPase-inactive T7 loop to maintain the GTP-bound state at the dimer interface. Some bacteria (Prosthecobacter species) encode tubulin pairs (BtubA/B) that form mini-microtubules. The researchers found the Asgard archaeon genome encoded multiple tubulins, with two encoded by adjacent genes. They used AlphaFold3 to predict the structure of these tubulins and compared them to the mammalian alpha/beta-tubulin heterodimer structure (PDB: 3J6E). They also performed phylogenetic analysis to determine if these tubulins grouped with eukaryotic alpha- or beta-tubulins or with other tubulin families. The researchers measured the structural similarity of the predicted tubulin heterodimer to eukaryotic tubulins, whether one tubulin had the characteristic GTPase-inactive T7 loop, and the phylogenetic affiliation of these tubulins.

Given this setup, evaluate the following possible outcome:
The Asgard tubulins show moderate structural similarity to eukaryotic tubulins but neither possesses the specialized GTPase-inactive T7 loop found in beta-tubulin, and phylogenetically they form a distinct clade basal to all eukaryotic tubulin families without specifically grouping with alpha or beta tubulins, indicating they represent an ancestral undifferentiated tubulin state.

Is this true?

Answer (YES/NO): NO